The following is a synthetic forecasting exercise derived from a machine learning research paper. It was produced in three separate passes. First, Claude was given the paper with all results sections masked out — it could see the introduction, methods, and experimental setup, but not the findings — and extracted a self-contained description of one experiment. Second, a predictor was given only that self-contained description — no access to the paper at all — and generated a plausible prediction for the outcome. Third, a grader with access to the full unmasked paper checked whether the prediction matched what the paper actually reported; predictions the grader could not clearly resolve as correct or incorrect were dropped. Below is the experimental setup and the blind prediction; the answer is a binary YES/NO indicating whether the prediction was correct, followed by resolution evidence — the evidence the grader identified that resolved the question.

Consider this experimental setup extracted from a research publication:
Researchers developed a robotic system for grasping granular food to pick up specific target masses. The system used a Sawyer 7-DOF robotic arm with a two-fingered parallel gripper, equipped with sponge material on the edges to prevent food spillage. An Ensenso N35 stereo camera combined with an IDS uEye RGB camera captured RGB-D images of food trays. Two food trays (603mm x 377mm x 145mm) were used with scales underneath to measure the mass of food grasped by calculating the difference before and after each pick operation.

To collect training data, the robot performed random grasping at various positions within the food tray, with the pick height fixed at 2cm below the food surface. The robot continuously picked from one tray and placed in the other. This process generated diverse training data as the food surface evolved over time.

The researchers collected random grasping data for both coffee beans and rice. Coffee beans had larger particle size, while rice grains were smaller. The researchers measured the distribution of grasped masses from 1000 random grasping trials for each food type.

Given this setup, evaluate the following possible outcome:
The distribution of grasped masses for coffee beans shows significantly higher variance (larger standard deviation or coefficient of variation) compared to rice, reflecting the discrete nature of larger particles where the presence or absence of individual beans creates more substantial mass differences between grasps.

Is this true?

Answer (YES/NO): NO